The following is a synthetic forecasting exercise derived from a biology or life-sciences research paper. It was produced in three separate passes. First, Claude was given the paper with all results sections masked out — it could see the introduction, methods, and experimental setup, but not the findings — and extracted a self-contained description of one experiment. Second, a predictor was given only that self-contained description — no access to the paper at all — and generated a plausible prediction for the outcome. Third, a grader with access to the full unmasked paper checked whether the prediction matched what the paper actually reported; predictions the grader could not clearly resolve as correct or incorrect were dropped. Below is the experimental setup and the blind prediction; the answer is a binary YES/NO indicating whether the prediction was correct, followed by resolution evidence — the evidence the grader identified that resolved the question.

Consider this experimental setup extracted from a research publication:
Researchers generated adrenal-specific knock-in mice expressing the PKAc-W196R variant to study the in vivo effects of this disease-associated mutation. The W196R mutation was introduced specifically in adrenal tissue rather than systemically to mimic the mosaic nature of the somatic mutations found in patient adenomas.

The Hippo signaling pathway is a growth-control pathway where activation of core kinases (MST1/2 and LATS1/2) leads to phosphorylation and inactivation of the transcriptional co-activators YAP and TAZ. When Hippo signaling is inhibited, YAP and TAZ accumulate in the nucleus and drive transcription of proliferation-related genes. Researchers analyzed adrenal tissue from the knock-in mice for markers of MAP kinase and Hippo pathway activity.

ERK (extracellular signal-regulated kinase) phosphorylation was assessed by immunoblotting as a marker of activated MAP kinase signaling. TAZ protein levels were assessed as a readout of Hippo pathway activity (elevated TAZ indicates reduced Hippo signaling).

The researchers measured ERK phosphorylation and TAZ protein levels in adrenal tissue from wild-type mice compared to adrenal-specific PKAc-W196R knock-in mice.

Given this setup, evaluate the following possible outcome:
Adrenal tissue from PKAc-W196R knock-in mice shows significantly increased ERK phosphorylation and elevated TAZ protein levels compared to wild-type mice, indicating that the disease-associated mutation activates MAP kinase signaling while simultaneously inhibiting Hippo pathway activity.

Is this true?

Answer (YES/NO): NO